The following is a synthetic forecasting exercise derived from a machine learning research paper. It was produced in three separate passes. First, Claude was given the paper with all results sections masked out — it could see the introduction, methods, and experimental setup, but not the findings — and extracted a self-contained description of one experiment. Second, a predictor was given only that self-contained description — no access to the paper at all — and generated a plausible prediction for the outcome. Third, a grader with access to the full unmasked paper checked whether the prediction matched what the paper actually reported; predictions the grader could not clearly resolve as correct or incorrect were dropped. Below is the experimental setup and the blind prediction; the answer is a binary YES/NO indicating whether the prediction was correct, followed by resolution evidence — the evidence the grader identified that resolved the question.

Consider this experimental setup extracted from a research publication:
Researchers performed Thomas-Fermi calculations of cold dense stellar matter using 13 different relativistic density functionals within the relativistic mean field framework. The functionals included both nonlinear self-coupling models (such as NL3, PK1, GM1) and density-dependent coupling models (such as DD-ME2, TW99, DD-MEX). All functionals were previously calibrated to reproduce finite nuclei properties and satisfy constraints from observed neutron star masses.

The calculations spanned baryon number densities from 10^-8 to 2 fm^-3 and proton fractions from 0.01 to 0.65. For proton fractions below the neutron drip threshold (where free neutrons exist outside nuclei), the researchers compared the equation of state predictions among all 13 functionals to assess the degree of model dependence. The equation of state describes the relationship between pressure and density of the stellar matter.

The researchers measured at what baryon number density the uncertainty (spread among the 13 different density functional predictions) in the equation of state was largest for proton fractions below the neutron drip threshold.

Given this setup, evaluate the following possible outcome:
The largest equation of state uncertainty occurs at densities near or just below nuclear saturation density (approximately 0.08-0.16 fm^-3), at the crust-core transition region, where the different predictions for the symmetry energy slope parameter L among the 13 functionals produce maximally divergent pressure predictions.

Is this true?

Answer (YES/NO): NO